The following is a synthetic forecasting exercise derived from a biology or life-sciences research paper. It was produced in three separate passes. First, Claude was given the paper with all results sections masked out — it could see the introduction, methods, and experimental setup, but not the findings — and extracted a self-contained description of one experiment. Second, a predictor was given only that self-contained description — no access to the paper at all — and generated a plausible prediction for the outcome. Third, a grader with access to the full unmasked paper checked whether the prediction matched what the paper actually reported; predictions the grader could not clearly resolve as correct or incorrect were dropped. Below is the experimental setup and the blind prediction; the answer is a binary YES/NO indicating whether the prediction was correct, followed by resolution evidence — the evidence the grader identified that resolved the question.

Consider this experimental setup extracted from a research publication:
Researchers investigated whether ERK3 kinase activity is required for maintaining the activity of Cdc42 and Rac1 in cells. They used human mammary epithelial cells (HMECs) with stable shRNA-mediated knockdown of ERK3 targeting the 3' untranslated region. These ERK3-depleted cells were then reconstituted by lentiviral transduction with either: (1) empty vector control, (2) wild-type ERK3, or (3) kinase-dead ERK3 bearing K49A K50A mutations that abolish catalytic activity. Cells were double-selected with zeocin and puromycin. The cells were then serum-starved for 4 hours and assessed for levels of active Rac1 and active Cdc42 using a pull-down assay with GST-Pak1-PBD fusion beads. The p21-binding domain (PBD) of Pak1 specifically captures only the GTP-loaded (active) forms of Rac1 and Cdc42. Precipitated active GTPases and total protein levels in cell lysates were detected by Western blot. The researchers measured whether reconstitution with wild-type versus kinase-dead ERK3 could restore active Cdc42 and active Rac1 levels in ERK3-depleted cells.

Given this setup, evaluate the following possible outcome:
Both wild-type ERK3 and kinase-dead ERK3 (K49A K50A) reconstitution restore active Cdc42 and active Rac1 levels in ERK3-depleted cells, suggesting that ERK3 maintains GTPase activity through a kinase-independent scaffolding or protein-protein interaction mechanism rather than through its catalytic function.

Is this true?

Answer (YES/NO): NO